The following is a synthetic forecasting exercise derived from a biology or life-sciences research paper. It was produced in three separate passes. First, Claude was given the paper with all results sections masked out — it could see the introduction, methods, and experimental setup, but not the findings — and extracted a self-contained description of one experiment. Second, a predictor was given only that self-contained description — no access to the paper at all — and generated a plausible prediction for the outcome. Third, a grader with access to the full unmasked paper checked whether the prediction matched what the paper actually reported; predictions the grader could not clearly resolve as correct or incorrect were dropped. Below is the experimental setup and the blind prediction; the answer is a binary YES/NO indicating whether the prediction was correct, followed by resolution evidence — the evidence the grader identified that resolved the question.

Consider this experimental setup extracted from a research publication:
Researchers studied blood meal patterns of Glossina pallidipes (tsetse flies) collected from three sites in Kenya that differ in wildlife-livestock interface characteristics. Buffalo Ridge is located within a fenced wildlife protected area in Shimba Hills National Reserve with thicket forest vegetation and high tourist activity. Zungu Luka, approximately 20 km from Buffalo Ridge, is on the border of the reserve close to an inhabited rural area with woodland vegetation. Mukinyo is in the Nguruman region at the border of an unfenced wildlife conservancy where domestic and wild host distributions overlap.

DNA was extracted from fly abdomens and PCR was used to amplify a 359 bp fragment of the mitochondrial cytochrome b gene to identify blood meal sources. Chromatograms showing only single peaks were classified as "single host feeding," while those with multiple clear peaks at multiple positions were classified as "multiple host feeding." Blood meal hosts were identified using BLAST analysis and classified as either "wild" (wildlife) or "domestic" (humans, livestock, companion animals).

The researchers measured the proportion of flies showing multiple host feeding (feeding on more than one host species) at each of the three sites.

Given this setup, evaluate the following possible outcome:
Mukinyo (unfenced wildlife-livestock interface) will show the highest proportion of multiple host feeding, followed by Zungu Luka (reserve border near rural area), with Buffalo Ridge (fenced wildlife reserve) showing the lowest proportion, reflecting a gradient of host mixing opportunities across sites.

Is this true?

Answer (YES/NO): NO